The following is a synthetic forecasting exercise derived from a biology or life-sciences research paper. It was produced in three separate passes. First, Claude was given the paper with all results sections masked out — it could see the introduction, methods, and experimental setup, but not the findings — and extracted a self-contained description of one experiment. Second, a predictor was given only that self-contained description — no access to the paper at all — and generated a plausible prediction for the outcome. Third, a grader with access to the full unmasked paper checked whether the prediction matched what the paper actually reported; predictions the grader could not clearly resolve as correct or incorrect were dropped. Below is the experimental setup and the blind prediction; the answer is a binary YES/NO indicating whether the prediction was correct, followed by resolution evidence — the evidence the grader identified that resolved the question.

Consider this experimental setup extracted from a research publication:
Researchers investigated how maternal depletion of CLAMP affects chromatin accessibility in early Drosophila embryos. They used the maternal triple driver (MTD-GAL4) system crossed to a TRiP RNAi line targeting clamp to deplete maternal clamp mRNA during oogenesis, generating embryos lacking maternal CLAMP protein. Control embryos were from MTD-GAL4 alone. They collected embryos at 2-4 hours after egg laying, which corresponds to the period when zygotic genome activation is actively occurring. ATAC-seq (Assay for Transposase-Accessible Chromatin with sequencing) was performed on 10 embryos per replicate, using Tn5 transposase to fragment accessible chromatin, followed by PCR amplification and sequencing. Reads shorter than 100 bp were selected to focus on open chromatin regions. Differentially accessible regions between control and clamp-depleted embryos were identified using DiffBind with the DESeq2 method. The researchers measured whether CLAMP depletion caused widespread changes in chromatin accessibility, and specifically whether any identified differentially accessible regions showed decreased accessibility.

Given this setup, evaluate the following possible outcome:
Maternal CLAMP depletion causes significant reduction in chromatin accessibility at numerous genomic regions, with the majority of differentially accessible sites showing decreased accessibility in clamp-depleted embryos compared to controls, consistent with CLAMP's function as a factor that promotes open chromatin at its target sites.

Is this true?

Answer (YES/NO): YES